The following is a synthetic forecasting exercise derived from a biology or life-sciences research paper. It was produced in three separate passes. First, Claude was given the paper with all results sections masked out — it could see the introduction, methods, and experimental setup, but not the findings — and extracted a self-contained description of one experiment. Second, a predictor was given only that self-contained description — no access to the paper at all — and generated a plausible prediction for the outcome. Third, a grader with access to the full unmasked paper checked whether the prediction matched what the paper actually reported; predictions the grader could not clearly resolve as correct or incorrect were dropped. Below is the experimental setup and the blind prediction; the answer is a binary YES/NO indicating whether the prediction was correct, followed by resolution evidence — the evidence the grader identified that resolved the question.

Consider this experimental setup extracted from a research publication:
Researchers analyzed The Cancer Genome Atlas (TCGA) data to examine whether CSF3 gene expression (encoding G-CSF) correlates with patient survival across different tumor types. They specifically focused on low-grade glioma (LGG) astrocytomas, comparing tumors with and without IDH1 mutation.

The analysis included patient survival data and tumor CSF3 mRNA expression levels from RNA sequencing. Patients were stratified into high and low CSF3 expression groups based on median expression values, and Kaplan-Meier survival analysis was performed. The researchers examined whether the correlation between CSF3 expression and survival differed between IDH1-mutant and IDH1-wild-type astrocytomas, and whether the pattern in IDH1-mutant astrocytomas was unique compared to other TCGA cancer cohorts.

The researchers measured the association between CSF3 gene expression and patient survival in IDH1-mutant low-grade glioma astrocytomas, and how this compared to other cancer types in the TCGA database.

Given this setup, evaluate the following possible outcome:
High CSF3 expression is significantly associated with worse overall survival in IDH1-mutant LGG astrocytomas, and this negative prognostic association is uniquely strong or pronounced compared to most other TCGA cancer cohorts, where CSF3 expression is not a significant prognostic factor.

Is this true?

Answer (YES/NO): NO